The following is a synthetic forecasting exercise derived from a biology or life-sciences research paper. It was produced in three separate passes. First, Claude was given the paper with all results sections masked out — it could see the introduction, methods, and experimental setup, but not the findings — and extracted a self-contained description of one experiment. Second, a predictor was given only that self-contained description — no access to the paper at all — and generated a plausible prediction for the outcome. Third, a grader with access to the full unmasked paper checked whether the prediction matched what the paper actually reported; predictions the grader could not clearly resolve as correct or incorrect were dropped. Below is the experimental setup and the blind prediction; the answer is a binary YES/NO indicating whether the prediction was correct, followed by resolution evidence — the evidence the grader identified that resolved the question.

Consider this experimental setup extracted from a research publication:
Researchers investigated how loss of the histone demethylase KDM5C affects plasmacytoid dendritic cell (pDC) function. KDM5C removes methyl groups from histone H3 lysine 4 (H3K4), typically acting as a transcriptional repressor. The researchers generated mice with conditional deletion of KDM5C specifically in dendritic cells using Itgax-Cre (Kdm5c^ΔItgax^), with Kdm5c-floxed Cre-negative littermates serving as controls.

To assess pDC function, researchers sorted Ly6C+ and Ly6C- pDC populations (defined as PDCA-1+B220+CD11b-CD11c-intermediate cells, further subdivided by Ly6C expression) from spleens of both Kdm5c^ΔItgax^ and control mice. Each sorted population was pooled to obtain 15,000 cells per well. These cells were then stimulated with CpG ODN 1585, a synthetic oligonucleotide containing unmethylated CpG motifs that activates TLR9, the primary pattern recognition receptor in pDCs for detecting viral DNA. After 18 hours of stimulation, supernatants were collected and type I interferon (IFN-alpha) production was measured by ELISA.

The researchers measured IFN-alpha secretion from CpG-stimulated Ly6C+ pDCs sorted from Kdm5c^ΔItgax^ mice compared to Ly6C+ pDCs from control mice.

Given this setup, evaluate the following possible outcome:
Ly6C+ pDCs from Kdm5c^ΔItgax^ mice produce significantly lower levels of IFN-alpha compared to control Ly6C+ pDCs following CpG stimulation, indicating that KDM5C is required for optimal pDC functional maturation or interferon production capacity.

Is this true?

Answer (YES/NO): YES